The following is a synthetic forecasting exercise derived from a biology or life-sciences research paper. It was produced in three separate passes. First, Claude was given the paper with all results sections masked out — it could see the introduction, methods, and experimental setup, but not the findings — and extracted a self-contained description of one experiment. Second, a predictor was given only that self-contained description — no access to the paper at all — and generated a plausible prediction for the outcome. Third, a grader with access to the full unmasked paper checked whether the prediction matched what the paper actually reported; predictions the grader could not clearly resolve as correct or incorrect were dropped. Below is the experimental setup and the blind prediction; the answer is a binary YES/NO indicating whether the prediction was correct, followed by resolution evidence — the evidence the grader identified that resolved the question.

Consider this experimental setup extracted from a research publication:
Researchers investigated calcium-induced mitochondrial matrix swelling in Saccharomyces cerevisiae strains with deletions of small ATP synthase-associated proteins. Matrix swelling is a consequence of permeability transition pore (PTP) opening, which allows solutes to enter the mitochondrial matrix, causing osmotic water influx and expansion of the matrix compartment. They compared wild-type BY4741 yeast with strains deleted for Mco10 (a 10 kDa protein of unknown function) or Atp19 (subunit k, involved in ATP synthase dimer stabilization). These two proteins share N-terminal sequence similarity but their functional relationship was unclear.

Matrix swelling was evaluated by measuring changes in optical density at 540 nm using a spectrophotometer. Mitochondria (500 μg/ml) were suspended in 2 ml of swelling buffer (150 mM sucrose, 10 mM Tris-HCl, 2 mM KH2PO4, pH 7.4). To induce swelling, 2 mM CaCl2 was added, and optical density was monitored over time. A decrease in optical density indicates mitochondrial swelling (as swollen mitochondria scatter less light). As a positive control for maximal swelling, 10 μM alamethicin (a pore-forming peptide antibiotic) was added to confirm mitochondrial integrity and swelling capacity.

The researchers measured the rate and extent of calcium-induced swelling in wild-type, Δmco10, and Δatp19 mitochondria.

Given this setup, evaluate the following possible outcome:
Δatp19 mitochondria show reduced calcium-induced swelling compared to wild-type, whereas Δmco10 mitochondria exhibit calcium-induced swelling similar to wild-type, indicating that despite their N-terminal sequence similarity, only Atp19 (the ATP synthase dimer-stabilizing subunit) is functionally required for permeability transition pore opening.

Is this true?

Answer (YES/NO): NO